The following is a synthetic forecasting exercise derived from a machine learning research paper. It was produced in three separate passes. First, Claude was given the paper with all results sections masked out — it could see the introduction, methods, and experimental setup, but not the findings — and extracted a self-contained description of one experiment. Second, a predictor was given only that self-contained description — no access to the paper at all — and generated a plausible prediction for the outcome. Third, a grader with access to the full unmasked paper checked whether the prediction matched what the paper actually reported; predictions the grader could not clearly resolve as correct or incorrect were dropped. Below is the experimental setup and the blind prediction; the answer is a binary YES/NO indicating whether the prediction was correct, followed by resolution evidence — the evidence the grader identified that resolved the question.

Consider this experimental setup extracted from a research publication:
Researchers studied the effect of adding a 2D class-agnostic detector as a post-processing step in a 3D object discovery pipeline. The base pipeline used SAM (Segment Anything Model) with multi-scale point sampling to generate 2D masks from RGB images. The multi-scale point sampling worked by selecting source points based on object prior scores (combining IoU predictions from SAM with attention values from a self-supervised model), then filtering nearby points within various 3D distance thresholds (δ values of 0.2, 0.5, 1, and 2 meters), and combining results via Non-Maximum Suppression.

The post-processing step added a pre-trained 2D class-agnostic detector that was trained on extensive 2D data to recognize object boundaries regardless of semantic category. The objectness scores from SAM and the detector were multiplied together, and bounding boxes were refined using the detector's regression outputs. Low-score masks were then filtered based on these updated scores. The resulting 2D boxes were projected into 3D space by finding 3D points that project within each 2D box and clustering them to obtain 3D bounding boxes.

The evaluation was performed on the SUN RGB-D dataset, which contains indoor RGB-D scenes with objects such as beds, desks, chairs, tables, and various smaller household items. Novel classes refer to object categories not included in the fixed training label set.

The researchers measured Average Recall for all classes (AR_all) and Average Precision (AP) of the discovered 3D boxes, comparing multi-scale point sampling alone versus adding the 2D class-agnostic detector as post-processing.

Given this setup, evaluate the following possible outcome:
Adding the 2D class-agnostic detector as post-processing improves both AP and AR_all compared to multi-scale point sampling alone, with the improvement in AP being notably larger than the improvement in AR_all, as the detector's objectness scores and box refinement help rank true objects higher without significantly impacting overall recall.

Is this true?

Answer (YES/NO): NO